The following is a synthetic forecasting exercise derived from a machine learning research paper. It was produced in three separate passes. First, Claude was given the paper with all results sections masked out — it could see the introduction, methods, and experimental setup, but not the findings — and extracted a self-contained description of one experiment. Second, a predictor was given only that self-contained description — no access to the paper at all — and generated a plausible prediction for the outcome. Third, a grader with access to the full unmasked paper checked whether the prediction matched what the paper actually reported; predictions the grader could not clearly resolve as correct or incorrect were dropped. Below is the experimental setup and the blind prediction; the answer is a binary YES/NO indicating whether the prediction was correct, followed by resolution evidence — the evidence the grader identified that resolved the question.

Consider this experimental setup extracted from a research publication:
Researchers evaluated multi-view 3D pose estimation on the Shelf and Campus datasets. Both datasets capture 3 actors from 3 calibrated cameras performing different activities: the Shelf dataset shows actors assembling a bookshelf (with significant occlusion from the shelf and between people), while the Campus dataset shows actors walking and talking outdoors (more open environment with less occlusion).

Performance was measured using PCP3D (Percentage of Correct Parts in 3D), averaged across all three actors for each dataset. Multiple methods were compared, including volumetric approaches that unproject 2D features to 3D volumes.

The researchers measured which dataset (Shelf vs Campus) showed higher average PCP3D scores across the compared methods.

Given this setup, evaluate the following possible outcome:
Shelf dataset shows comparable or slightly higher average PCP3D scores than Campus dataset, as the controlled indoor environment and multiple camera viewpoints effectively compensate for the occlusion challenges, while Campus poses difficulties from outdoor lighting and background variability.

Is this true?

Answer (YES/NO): YES